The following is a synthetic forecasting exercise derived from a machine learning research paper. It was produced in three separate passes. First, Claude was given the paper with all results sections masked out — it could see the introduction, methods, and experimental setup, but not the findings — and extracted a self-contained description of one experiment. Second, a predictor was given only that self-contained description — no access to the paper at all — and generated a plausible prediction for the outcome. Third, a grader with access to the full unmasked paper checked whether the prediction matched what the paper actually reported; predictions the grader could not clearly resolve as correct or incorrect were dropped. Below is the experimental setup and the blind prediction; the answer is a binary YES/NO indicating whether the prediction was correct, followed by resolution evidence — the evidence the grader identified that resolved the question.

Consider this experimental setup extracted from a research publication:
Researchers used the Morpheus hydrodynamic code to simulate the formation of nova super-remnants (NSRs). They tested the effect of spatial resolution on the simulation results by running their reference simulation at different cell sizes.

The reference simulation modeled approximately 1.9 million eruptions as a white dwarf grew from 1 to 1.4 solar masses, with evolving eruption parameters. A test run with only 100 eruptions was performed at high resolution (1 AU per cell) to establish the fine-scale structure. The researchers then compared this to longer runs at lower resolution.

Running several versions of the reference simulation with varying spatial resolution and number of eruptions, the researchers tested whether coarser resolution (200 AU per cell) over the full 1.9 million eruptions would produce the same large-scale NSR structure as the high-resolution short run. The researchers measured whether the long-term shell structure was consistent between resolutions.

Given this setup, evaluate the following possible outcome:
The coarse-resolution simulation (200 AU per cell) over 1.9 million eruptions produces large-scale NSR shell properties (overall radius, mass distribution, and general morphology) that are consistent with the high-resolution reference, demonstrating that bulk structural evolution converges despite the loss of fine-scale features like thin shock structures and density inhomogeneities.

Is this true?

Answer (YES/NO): YES